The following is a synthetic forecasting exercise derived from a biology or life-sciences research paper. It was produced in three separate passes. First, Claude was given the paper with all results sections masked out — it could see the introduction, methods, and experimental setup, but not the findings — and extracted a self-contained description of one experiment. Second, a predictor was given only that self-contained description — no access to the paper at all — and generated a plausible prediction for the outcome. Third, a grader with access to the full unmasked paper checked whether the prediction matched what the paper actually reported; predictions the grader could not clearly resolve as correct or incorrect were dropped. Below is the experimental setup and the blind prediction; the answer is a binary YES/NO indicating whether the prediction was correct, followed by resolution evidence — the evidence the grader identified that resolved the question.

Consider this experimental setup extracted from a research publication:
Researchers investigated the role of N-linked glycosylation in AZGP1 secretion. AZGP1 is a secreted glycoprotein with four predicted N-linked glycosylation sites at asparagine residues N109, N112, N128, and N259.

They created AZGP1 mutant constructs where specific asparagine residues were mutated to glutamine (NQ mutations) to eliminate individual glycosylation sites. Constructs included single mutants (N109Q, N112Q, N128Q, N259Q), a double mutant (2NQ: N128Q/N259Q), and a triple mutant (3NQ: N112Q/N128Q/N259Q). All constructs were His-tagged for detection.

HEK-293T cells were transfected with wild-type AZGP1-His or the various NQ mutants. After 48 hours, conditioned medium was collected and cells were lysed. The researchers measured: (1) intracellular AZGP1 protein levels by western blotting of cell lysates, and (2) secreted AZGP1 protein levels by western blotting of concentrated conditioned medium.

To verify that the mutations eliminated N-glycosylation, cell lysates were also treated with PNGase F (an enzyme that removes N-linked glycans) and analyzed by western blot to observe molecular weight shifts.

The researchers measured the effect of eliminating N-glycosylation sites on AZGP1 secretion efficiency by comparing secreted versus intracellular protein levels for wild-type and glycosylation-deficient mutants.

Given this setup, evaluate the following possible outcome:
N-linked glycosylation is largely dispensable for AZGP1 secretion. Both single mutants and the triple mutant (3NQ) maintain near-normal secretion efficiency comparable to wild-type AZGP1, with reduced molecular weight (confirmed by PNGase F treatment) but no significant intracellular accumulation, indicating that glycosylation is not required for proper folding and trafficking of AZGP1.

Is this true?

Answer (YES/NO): NO